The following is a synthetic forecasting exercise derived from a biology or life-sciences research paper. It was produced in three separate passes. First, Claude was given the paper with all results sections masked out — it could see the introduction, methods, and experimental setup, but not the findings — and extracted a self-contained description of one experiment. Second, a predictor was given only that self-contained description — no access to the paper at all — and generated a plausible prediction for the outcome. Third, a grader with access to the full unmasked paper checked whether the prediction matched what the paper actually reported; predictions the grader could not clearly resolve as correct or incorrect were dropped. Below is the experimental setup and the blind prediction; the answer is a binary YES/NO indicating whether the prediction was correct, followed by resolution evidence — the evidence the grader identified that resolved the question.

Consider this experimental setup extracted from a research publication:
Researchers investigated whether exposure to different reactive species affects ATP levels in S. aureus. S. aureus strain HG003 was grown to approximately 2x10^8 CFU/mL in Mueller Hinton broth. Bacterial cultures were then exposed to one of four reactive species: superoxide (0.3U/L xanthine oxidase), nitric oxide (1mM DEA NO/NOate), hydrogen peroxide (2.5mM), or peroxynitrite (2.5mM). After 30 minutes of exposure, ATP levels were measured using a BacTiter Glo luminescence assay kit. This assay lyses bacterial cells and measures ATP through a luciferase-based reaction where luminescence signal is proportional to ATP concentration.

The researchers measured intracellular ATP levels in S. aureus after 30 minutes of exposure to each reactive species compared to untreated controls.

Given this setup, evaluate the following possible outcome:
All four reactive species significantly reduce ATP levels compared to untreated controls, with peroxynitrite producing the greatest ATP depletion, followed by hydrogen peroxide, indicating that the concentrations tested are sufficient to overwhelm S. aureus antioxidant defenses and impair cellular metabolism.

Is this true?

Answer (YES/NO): NO